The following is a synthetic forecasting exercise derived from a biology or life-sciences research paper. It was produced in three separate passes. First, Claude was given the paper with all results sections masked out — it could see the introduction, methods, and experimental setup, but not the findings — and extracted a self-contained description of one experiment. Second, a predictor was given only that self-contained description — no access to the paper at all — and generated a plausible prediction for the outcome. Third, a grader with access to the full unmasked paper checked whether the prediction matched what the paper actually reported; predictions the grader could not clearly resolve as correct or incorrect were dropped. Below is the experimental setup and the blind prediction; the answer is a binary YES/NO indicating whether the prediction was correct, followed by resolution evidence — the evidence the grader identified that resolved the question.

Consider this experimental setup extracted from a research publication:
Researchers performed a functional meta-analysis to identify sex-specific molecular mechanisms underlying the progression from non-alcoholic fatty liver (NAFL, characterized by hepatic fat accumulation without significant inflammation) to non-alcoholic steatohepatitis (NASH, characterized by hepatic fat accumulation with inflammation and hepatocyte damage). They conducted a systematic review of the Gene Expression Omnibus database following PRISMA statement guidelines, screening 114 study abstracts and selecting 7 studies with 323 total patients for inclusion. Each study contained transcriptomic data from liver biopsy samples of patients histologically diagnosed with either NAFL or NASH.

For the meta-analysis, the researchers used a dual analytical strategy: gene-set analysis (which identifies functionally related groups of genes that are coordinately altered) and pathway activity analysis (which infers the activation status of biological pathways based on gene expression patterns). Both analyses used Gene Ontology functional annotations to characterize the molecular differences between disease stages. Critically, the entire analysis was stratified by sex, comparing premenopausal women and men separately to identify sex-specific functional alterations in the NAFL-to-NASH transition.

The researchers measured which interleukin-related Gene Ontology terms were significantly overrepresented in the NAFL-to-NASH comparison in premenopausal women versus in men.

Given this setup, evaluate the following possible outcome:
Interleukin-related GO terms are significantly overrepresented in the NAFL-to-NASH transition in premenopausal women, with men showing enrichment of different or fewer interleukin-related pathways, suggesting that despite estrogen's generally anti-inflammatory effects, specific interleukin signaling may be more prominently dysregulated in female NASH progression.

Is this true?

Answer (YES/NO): YES